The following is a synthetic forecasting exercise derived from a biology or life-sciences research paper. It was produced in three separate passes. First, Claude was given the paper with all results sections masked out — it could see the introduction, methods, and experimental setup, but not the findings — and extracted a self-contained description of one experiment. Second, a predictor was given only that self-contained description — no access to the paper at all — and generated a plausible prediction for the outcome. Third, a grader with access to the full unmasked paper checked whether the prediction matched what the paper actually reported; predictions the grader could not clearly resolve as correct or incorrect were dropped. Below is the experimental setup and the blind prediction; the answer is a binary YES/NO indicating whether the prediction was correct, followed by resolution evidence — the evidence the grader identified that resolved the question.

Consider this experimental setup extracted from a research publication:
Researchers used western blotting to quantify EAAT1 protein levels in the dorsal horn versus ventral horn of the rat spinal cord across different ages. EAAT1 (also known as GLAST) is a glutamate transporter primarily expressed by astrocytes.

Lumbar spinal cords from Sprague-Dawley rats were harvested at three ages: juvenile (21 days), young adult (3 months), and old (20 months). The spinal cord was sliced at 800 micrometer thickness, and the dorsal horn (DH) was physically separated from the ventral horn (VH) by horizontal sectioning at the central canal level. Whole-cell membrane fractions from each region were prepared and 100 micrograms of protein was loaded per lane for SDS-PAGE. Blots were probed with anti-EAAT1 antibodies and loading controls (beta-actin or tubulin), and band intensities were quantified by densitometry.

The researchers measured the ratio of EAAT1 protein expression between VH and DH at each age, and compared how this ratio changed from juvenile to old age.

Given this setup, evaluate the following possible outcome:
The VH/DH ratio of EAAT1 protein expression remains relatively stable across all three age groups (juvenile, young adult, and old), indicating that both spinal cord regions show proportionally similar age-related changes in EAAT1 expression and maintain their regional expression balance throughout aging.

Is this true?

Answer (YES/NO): NO